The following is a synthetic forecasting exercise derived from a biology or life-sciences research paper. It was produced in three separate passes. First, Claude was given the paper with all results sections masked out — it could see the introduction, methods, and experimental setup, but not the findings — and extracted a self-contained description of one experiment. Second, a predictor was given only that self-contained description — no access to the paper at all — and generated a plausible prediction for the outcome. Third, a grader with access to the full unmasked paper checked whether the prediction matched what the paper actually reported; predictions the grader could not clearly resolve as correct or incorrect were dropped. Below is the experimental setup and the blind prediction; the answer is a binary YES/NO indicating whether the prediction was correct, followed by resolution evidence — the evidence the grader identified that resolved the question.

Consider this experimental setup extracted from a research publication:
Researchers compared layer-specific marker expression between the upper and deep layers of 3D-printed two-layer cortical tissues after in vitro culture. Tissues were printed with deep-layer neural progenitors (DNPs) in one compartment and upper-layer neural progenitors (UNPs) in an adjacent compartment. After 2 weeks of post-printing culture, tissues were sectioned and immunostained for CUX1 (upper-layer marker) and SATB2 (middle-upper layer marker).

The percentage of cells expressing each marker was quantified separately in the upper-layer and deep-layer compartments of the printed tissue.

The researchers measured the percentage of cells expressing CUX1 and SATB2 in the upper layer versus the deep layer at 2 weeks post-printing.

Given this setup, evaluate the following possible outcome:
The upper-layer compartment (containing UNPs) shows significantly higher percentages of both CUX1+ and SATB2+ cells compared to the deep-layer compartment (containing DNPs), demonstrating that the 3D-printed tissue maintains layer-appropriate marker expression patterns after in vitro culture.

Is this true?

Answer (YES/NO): YES